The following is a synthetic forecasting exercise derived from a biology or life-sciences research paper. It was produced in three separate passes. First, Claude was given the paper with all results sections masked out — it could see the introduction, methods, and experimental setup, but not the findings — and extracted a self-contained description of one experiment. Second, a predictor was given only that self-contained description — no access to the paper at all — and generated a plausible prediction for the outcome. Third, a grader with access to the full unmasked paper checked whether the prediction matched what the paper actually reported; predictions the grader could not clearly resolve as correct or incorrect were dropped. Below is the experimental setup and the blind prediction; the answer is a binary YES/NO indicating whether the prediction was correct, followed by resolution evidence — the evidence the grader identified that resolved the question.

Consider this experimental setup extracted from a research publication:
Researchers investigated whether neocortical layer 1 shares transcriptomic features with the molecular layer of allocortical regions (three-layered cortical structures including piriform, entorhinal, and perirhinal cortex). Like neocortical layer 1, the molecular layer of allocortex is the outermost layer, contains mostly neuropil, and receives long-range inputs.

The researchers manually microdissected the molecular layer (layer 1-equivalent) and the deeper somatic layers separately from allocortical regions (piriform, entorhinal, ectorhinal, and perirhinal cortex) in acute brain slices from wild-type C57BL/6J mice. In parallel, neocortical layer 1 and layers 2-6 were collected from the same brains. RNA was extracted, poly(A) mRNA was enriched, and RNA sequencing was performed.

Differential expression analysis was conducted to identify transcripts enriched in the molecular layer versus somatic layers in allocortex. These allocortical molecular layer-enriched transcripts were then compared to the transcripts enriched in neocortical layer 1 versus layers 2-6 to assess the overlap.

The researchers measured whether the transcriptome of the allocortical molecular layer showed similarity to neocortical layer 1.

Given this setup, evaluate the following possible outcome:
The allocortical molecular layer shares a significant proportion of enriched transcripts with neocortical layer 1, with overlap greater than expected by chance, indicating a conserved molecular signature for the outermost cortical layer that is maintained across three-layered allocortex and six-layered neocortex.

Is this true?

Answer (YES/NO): YES